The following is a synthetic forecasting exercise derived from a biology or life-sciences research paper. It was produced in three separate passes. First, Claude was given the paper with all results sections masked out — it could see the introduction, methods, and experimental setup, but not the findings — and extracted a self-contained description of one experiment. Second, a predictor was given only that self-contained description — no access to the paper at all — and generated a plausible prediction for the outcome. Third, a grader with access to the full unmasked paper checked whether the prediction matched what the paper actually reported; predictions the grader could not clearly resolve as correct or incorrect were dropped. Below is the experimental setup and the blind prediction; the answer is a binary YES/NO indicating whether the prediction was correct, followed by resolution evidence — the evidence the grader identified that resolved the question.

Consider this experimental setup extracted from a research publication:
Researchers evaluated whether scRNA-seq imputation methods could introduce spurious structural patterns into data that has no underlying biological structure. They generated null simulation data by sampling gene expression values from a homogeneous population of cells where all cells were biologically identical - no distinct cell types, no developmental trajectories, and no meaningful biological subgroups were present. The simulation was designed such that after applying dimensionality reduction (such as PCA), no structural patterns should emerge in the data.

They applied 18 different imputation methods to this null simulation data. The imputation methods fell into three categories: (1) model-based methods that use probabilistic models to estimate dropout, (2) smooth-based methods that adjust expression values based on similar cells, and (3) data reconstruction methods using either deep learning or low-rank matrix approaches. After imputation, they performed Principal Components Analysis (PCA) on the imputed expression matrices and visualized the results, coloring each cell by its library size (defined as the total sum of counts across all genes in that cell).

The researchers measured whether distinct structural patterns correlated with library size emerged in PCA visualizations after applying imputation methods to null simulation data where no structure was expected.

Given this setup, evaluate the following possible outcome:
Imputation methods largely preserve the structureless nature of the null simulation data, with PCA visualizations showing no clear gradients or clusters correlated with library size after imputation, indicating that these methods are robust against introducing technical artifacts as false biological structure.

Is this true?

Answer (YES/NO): NO